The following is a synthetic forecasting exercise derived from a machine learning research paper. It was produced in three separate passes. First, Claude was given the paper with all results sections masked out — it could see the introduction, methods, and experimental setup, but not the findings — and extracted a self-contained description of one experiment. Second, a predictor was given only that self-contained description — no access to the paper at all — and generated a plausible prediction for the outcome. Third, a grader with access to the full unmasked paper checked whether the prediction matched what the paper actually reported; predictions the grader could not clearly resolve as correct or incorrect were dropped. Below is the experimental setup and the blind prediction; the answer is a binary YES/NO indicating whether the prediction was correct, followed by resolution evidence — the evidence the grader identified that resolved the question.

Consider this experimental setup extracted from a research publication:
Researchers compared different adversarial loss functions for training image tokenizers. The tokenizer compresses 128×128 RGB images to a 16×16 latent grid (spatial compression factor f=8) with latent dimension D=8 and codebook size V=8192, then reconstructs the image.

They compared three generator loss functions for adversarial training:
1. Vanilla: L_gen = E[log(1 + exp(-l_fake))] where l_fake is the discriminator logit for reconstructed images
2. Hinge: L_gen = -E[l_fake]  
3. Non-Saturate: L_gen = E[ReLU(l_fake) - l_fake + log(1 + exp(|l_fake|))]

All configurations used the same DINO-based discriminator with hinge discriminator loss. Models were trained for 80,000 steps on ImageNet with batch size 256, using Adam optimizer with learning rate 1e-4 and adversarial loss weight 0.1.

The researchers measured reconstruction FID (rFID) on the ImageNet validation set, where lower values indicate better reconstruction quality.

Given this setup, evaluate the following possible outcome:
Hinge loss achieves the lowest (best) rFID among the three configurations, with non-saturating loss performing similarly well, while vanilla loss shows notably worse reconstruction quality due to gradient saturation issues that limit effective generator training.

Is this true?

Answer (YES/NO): NO